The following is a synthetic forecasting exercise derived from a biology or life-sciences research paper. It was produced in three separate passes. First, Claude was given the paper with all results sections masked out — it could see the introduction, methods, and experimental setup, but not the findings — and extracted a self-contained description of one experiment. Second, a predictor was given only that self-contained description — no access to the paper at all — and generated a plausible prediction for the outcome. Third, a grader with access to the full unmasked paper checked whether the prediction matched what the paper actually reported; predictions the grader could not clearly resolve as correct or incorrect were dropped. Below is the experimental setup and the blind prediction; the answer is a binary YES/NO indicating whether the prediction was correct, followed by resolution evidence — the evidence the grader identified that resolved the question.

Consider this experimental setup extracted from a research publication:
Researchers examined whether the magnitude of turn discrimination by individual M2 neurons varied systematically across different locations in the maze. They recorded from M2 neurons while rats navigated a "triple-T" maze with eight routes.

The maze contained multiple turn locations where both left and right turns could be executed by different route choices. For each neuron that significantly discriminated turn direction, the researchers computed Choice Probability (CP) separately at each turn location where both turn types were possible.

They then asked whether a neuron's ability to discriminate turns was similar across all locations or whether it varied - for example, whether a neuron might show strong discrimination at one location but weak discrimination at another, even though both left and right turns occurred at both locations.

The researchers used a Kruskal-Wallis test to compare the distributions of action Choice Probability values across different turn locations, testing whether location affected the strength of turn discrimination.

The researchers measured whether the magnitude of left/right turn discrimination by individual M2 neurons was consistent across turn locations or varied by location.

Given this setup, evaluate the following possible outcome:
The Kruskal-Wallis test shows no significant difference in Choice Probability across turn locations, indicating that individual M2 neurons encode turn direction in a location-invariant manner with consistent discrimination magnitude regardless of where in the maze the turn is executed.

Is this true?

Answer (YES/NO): YES